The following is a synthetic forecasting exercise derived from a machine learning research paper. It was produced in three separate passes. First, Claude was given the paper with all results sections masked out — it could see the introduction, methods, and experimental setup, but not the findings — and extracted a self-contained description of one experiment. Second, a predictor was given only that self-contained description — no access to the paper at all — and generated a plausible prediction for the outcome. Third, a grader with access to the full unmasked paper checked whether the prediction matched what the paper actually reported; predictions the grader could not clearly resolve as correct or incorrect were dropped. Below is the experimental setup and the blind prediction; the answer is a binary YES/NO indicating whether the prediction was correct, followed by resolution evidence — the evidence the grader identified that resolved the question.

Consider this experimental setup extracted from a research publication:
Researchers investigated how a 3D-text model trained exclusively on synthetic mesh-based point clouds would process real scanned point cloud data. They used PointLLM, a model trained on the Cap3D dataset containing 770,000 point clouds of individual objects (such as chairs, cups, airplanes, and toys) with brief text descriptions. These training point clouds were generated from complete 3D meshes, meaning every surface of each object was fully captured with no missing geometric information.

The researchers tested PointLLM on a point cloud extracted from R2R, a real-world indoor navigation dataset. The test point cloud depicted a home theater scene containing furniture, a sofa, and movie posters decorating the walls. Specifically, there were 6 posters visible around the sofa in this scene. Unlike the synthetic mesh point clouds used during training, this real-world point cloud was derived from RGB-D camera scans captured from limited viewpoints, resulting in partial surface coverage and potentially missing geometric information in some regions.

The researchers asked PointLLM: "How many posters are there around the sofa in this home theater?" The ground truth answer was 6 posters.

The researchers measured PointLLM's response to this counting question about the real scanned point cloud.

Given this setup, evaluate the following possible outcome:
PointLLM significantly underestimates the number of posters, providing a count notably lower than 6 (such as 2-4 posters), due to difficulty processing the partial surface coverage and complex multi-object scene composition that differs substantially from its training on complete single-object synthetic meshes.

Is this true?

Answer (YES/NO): NO